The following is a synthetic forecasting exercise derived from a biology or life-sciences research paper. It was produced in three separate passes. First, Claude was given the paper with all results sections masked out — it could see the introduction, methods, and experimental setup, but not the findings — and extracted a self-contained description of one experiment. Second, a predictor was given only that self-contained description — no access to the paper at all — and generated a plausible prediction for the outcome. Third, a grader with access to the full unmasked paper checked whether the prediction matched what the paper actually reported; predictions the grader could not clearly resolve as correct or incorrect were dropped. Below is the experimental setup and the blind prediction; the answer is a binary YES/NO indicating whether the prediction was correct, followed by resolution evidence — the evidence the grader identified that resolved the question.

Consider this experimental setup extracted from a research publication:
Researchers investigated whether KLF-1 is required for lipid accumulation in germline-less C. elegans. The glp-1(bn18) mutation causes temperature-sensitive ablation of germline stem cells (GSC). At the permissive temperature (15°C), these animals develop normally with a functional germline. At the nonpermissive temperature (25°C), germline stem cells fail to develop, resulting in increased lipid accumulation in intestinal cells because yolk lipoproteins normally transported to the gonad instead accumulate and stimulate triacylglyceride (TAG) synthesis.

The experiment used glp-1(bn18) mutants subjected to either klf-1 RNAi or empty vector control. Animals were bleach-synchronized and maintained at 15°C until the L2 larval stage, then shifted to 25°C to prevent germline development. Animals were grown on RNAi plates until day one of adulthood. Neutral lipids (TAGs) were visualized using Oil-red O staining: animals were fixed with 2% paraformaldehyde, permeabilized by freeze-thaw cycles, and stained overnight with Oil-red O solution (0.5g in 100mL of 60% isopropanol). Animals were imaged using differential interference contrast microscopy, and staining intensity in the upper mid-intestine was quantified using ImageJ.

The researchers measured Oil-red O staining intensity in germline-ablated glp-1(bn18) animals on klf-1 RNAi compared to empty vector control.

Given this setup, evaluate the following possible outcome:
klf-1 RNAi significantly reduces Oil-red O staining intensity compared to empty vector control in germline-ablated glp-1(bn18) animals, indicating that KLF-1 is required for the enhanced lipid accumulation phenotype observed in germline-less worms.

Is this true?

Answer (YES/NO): YES